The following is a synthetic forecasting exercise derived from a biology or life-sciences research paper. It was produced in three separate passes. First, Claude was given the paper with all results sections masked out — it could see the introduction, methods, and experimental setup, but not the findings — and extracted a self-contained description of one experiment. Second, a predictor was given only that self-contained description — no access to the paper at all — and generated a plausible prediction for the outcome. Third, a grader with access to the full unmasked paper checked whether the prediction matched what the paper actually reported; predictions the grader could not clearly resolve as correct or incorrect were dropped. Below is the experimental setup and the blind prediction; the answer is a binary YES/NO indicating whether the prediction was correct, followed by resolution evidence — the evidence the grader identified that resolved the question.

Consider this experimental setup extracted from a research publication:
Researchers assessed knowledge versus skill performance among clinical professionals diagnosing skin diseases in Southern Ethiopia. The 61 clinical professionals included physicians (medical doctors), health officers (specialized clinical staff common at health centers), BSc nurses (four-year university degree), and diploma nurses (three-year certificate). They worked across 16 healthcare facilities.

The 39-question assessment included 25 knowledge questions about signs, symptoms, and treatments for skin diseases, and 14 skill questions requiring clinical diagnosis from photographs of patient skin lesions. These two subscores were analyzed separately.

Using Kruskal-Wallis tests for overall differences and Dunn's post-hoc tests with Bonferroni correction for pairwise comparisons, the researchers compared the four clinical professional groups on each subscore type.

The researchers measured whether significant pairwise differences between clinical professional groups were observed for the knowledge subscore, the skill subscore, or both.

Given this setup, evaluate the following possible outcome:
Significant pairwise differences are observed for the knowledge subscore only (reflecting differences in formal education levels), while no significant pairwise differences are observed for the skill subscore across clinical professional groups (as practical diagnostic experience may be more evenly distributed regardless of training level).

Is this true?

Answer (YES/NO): NO